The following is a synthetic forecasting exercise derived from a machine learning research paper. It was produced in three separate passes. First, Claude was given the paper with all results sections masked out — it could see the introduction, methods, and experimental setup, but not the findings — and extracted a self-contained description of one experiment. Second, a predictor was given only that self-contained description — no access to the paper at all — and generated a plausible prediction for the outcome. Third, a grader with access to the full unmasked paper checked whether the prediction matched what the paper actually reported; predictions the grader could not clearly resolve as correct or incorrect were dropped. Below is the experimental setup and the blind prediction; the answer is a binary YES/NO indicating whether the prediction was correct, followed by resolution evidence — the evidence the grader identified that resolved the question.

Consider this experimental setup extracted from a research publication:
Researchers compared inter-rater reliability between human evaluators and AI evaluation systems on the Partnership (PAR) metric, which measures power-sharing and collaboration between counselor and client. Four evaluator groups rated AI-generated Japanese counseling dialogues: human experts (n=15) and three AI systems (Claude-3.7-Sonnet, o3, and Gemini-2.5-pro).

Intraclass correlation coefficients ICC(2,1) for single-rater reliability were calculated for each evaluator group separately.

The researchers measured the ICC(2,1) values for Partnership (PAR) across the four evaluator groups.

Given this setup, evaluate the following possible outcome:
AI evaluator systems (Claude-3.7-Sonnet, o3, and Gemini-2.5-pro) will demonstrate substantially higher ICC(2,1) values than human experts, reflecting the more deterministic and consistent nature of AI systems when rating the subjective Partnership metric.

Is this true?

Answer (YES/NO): NO